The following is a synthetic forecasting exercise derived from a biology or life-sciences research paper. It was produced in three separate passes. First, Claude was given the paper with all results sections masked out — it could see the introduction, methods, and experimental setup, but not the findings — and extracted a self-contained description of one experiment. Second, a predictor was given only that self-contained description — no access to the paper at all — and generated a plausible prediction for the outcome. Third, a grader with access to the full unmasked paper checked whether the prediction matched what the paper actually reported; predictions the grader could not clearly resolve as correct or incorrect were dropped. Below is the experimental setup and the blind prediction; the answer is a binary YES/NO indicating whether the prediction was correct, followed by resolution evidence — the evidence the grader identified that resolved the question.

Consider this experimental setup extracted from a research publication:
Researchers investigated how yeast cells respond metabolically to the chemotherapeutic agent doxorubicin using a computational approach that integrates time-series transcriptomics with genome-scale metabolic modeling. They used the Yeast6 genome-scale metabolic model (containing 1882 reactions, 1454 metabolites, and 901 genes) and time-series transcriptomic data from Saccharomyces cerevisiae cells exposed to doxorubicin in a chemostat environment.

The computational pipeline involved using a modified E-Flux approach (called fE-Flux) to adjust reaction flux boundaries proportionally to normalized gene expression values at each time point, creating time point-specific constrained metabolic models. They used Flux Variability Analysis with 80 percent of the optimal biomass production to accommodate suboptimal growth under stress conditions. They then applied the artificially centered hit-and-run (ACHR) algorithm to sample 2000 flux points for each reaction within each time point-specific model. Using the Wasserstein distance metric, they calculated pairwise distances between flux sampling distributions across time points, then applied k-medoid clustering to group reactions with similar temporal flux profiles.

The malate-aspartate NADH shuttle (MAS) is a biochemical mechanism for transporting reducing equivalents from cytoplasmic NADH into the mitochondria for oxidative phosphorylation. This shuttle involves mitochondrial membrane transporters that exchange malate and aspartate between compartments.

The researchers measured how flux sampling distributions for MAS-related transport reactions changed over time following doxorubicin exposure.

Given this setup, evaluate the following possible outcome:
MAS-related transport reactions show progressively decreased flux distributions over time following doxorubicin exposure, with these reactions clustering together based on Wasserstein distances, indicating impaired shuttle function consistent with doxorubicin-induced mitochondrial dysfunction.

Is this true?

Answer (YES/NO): NO